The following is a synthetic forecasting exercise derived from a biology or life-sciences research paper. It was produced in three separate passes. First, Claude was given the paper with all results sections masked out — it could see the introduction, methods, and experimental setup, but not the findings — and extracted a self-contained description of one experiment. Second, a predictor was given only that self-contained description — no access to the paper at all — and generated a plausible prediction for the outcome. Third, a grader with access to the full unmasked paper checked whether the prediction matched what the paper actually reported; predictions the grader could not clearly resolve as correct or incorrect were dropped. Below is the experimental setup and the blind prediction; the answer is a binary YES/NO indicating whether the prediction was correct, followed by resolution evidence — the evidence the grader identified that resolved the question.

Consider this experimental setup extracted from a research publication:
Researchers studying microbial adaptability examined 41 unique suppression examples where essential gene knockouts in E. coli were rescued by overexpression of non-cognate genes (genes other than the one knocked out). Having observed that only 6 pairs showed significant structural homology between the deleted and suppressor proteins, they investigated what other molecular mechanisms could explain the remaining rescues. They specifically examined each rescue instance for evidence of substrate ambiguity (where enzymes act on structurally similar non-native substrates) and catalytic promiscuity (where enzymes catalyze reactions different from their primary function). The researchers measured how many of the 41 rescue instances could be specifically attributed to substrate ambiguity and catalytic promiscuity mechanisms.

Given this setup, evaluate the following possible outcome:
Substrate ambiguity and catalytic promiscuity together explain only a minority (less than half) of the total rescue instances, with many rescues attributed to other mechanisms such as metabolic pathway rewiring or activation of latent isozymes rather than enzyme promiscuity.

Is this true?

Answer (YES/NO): YES